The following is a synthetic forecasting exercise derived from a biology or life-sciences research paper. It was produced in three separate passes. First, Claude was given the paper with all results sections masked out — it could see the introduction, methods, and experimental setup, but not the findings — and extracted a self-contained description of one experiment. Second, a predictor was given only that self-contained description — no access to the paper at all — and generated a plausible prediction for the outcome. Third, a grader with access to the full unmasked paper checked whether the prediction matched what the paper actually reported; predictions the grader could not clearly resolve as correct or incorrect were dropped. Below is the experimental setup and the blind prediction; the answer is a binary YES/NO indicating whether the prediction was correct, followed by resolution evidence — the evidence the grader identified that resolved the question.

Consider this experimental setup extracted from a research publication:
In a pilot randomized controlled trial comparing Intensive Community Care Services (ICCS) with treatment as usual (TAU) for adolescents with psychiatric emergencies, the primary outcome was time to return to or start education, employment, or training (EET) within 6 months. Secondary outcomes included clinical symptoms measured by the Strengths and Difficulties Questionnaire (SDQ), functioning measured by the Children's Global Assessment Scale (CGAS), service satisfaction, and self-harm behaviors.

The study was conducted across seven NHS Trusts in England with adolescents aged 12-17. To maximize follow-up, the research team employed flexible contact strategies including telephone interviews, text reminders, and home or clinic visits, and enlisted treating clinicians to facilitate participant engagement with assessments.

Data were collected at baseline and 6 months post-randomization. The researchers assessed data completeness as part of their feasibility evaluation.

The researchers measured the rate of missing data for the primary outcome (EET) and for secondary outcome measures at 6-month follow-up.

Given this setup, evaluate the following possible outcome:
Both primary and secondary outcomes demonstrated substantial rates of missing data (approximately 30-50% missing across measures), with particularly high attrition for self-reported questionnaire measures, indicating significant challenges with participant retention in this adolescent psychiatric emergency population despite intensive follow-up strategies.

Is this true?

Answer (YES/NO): NO